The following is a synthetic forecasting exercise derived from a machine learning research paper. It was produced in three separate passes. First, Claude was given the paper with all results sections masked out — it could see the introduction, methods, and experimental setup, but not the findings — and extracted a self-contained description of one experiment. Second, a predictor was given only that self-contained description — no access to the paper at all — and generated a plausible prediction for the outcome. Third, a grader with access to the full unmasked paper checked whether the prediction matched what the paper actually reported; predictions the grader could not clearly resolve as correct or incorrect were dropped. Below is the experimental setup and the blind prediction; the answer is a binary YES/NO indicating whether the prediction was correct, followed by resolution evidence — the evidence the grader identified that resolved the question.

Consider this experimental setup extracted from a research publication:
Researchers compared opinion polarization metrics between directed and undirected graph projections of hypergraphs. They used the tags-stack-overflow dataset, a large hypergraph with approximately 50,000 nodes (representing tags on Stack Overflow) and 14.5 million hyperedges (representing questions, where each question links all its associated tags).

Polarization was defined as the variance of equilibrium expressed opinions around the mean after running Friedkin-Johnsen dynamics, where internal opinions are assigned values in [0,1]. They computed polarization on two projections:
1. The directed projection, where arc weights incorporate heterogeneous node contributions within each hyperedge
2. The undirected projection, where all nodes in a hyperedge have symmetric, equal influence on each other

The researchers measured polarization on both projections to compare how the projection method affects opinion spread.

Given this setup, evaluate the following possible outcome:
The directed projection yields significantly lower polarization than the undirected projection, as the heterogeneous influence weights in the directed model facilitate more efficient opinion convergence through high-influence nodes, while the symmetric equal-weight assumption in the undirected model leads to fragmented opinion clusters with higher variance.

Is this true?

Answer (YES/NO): NO